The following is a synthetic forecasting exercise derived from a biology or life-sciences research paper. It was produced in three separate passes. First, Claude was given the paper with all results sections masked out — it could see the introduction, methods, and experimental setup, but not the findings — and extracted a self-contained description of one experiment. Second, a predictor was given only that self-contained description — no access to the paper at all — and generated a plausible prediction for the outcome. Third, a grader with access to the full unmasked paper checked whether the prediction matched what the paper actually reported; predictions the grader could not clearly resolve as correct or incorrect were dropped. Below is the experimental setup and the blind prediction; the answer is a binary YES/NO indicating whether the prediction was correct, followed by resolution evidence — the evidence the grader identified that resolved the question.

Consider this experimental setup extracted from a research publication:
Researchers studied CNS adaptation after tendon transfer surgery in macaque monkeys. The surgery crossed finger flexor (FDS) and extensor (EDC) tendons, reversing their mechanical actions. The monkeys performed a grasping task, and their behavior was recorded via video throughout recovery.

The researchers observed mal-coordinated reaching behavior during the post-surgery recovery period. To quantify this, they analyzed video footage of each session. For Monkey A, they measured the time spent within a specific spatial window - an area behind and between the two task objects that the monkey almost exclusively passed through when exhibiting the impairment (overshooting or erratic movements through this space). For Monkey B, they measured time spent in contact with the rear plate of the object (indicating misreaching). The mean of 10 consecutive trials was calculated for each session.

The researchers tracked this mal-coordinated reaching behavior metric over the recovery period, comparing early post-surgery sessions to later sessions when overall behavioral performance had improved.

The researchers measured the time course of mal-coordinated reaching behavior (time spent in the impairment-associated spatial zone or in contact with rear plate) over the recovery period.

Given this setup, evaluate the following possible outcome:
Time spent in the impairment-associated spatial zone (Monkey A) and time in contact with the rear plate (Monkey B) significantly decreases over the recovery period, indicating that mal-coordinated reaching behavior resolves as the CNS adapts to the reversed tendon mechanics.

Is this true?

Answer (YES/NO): YES